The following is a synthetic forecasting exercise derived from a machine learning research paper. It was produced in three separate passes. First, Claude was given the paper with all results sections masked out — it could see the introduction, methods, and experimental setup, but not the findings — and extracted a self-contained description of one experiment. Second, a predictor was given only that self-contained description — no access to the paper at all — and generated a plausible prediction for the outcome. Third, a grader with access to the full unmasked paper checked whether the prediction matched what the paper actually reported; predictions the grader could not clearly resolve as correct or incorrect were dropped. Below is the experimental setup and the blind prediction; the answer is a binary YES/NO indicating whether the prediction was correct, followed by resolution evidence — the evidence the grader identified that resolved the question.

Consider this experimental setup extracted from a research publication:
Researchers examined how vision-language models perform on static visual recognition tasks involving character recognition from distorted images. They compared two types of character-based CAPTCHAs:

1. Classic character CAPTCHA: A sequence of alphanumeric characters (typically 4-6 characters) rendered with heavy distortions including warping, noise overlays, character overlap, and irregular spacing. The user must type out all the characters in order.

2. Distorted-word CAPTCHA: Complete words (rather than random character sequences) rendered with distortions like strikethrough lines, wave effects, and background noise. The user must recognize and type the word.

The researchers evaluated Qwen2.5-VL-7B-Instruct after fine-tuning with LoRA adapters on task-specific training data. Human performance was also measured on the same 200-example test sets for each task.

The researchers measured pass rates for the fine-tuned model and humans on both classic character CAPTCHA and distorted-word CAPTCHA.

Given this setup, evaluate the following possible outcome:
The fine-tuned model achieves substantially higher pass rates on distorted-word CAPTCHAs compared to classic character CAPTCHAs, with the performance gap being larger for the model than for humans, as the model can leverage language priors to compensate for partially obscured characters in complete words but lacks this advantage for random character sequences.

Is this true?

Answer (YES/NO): YES